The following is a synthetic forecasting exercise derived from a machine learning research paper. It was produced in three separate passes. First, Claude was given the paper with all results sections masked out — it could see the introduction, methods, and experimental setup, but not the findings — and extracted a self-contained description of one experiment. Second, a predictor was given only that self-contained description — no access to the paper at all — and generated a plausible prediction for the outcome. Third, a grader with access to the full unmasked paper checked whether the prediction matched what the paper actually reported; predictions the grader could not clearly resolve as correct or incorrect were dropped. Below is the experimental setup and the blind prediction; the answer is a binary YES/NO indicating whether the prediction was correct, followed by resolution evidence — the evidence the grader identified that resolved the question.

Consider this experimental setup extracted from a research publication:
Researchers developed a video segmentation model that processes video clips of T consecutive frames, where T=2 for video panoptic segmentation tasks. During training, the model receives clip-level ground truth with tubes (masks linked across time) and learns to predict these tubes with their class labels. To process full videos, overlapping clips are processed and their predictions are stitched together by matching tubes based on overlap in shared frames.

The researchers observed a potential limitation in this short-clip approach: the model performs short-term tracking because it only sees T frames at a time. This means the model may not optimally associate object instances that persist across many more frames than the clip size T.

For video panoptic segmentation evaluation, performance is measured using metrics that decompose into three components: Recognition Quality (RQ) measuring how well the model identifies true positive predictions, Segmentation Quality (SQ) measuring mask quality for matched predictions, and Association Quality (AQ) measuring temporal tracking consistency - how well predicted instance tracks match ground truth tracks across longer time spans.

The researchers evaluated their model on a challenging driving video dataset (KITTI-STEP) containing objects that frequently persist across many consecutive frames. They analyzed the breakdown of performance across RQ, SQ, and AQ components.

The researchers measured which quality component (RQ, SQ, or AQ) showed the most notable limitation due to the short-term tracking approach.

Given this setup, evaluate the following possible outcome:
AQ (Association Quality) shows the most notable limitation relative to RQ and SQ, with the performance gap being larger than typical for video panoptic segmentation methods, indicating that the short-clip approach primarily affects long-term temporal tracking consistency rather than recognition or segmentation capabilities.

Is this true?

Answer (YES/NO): YES